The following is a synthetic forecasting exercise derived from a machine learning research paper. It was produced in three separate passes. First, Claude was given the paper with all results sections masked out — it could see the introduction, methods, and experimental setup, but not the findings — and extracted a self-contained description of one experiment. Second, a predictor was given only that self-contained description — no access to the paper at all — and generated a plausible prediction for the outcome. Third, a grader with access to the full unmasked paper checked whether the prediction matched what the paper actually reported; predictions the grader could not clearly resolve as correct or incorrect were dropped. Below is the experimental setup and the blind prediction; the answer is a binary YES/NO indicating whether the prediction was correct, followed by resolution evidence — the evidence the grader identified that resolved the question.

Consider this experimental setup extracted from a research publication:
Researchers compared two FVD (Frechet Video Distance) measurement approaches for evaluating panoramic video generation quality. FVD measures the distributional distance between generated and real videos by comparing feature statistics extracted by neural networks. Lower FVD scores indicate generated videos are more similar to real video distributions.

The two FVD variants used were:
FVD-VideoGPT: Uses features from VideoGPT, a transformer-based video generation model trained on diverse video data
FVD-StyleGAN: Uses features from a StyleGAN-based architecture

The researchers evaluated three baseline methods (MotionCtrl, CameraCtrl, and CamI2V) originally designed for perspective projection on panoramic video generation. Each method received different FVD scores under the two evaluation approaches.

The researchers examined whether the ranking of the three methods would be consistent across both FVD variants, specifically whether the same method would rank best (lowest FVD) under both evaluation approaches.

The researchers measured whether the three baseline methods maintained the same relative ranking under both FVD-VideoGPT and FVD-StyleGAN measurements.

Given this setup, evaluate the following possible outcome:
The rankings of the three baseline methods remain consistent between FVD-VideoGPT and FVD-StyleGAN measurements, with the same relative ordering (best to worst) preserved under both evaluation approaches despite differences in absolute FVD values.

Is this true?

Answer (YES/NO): NO